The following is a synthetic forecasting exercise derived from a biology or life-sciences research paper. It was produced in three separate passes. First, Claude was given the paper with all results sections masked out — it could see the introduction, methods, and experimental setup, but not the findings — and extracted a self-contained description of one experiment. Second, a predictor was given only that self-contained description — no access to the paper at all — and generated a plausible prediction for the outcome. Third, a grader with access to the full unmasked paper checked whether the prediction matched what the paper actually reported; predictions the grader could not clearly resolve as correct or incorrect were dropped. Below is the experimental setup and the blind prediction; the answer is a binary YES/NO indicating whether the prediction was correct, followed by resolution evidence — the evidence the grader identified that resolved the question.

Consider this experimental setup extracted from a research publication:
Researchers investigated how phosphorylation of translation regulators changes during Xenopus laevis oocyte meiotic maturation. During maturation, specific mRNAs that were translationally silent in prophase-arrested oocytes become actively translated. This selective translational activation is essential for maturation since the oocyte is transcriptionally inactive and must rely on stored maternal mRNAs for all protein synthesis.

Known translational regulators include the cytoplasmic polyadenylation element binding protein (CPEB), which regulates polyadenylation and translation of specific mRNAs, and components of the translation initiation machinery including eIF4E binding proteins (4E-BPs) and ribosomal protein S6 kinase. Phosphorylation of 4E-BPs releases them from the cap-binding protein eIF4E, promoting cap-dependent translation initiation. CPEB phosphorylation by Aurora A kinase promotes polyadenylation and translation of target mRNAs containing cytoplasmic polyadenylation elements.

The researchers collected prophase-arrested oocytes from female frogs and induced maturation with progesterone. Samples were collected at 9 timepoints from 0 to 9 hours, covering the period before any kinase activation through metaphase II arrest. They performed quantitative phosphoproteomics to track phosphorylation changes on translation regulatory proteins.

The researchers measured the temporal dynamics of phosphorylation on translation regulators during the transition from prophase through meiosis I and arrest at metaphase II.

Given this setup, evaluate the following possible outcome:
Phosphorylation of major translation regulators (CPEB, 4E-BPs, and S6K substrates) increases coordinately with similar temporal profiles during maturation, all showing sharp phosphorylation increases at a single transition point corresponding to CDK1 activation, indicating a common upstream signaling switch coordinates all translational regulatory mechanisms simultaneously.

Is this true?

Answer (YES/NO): NO